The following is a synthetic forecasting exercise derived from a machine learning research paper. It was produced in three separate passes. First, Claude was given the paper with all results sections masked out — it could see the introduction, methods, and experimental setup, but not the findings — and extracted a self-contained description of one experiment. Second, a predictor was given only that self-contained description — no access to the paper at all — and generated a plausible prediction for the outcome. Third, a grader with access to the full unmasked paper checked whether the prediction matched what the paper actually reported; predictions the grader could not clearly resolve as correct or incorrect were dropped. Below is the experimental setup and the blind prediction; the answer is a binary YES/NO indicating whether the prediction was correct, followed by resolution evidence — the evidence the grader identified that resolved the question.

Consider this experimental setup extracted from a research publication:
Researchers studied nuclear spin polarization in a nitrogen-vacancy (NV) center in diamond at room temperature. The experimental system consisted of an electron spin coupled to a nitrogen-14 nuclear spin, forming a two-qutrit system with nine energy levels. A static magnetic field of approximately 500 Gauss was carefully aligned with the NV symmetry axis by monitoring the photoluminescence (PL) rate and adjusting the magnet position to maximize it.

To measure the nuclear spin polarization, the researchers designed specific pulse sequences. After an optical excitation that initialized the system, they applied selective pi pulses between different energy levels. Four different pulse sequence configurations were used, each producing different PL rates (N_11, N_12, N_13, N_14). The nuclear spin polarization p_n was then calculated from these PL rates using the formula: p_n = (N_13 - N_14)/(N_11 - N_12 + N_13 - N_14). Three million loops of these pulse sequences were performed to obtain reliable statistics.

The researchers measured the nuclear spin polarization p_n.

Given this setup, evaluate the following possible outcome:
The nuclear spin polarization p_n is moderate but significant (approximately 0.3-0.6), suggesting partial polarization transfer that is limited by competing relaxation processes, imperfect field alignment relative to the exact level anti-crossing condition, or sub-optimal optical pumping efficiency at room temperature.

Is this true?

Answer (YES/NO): NO